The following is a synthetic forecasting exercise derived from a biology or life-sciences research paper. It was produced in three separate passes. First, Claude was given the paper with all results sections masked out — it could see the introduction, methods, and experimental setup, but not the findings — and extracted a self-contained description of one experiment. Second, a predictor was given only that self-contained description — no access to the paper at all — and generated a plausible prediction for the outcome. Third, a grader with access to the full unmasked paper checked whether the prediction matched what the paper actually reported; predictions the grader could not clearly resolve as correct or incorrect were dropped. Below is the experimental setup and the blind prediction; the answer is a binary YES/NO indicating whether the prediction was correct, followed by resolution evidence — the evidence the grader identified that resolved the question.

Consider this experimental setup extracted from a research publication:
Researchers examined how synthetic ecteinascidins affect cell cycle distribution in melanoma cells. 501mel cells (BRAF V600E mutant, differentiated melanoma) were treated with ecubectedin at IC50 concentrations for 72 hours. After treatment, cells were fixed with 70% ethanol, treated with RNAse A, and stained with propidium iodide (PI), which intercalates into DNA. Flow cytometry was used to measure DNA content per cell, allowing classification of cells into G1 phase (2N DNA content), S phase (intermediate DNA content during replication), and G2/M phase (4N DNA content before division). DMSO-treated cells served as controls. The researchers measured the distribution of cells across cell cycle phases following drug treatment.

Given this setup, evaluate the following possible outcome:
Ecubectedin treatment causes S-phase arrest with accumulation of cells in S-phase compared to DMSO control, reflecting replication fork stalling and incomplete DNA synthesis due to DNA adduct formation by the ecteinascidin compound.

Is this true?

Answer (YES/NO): YES